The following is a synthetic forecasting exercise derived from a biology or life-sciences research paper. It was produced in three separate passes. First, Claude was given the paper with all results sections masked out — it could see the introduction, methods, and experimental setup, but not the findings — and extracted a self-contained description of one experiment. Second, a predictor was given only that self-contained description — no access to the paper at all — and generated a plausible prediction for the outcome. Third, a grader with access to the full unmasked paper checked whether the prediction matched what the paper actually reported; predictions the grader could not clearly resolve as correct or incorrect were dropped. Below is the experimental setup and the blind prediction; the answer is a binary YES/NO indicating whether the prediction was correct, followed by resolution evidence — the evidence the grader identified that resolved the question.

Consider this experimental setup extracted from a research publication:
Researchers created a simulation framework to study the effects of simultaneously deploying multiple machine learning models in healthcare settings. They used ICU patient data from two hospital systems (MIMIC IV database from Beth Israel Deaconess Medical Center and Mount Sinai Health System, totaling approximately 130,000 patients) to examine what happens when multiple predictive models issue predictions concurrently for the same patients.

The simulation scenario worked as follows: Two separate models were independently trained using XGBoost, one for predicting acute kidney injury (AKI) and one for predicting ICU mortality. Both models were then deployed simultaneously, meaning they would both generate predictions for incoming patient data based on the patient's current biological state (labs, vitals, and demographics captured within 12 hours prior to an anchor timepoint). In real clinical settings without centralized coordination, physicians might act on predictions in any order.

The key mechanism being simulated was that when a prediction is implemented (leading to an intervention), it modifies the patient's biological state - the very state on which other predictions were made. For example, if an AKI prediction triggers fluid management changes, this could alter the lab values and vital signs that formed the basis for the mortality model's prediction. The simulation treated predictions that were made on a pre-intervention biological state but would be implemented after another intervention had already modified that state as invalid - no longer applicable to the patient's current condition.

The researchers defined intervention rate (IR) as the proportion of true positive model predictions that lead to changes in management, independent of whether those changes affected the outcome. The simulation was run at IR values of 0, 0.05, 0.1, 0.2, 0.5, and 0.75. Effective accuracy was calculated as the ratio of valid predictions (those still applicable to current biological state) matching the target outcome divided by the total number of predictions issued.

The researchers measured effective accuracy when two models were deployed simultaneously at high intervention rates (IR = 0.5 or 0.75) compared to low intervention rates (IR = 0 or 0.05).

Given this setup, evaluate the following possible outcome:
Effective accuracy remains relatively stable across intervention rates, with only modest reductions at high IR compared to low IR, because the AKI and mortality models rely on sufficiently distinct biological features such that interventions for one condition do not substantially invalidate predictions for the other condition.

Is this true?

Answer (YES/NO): NO